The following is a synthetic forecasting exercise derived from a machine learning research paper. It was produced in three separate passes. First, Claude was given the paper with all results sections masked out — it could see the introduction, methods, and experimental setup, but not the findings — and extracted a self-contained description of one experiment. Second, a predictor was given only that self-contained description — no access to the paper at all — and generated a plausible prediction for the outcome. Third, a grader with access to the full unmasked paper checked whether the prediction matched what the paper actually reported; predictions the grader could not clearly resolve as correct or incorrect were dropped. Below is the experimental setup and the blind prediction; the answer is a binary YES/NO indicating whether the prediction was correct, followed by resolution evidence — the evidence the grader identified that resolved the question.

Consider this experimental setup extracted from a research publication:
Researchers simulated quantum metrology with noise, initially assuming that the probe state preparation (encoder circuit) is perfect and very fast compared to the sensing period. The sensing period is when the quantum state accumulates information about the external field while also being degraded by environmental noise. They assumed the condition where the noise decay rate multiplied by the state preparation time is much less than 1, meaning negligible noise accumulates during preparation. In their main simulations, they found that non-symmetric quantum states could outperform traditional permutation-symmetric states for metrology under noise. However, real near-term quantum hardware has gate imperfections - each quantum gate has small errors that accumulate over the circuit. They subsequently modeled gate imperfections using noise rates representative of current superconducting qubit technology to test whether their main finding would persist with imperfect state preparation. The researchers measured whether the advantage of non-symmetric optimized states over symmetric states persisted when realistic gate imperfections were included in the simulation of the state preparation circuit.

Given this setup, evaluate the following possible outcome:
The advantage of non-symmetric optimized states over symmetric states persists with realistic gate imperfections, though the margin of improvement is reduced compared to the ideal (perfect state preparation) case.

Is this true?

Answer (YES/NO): NO